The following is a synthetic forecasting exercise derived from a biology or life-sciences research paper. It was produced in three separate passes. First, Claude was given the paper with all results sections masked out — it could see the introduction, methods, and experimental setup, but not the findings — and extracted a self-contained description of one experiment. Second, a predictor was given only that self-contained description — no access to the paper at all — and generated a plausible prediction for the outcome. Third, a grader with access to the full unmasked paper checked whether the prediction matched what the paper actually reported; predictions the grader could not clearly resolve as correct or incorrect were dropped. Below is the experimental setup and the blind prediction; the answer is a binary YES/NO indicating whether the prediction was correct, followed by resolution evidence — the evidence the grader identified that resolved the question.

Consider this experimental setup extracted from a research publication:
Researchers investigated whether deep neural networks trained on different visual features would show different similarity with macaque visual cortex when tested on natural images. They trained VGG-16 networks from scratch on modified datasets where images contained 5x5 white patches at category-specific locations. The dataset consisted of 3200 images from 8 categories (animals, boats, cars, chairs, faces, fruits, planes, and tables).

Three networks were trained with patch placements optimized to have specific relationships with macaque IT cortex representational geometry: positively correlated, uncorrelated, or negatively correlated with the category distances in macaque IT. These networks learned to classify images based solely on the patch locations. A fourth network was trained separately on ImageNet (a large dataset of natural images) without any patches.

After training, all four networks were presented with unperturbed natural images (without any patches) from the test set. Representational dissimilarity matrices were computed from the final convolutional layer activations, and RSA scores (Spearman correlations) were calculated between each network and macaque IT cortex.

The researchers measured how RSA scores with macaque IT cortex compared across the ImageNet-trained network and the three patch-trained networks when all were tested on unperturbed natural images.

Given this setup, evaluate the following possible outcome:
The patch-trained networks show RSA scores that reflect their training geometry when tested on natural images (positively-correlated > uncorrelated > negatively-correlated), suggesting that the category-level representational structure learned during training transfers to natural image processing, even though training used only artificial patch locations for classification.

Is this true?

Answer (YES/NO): NO